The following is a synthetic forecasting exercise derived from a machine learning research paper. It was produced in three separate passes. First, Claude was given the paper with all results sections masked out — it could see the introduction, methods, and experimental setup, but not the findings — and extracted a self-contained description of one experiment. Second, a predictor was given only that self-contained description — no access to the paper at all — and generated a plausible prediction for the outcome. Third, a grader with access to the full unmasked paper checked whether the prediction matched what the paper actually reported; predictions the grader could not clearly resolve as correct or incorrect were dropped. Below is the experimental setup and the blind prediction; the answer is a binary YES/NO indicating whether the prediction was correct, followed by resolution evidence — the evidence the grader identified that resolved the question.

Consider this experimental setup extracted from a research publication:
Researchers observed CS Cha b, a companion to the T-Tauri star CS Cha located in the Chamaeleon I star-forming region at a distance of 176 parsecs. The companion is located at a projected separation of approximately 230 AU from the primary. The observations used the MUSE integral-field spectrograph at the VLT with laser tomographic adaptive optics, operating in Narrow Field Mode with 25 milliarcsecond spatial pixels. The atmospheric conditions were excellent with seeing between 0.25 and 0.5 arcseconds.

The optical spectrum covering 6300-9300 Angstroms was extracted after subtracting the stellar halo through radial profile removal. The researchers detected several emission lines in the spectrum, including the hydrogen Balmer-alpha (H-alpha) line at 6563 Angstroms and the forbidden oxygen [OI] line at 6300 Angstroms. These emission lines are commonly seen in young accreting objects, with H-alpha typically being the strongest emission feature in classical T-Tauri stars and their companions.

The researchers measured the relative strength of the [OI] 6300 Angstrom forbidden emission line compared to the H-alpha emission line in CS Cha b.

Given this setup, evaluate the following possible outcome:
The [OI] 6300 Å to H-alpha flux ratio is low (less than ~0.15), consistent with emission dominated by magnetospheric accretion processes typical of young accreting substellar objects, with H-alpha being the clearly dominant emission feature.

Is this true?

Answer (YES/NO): NO